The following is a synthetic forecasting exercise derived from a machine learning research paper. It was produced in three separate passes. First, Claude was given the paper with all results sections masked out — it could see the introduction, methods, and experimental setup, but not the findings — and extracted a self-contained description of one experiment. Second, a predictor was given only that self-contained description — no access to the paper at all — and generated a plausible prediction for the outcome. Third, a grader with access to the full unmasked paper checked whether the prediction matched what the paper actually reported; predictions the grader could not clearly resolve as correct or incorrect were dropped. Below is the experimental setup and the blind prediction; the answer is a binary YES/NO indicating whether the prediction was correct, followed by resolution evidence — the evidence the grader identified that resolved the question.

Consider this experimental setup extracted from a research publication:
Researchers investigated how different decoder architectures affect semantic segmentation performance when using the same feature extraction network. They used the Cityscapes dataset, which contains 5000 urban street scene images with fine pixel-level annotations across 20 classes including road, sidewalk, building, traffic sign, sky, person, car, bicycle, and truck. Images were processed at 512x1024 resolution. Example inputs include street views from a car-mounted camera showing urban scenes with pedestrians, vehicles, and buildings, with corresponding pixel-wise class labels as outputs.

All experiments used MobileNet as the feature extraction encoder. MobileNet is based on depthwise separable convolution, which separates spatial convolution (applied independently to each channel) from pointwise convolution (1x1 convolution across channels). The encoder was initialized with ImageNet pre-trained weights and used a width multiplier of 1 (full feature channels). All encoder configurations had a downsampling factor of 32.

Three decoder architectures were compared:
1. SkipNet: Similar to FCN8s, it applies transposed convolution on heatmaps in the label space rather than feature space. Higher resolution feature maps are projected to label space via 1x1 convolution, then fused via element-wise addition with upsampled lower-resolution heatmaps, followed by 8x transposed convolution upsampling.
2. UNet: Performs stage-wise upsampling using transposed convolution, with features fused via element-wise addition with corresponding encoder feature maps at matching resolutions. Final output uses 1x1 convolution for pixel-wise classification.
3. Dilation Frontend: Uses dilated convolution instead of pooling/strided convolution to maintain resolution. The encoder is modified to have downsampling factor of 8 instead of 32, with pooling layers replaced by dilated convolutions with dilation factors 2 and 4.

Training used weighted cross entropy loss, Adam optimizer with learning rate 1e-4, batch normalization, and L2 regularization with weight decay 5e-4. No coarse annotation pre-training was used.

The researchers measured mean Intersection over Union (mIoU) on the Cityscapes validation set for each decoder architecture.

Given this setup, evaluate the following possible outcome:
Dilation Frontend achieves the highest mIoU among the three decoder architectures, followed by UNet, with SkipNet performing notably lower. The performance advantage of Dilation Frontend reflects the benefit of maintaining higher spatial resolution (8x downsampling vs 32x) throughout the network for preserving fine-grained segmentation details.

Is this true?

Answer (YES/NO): NO